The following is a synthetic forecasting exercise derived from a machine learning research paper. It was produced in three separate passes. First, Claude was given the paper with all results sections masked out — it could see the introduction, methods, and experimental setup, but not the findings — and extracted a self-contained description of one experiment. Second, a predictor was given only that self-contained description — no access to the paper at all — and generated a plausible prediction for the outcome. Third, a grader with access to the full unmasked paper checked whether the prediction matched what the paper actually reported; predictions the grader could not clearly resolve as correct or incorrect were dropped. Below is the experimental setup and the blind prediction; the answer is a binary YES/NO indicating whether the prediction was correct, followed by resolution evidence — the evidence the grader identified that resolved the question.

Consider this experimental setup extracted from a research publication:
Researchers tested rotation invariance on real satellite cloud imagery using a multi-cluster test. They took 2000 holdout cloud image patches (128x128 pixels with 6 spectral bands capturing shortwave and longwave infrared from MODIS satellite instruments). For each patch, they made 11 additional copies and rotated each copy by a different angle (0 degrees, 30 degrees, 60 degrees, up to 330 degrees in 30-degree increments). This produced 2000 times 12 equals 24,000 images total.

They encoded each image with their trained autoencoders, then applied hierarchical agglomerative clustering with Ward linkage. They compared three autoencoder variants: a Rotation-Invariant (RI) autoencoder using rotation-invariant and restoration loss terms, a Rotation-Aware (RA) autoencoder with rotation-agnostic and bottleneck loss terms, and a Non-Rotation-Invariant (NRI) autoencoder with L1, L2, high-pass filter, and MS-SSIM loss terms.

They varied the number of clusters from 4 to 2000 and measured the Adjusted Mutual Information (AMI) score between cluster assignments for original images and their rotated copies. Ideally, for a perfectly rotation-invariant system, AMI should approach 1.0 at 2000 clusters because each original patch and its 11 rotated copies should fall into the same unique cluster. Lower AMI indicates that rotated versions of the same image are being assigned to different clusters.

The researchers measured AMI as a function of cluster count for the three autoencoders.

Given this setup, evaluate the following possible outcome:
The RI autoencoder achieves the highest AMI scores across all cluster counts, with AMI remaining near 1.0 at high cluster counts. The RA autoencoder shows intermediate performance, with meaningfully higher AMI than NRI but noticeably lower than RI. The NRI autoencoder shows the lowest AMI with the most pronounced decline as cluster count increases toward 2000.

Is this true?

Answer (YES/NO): YES